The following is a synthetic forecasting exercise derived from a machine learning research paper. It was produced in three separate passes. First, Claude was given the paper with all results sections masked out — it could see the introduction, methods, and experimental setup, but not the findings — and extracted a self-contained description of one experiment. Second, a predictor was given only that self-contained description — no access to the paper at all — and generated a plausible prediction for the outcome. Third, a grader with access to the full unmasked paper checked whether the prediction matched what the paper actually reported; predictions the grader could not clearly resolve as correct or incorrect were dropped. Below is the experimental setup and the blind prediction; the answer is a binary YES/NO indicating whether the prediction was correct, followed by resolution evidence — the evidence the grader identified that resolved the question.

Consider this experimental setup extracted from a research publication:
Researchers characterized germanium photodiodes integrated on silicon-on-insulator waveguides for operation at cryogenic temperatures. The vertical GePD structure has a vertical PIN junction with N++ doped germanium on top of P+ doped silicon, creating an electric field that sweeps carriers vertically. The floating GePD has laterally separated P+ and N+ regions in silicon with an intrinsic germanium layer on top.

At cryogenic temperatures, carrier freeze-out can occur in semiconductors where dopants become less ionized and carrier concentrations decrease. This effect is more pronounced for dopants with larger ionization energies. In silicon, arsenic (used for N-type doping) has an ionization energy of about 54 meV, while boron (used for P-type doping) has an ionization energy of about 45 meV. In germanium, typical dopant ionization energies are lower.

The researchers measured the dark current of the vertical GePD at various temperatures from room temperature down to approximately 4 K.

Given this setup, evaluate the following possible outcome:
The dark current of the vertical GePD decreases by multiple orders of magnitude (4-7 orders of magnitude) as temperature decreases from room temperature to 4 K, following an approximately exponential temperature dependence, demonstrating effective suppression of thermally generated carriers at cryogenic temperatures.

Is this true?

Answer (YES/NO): NO